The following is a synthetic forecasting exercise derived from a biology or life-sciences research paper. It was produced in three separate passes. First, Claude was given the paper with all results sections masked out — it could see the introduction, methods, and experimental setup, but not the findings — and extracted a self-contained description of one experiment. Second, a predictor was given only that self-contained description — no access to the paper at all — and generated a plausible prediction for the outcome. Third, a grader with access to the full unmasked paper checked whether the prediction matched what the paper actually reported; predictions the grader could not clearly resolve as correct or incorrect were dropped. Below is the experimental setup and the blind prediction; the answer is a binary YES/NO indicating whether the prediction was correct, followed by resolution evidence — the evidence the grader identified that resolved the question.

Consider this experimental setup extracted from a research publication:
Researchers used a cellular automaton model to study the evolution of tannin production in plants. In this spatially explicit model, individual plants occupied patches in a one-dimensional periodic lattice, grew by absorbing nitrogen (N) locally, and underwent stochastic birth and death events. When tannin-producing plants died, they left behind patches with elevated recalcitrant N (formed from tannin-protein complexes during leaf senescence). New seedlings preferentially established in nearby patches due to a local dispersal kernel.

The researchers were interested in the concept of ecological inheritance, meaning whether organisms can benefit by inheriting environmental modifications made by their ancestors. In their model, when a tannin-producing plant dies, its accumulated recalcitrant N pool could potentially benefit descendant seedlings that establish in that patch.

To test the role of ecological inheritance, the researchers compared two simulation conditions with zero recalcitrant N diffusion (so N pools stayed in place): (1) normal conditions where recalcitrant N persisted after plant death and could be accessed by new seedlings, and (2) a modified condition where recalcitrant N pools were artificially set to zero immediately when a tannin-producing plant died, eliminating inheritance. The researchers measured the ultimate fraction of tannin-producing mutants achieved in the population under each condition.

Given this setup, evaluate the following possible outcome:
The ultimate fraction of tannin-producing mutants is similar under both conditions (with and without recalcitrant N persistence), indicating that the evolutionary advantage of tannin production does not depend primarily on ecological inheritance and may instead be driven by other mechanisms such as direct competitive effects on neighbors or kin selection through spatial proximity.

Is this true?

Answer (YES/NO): NO